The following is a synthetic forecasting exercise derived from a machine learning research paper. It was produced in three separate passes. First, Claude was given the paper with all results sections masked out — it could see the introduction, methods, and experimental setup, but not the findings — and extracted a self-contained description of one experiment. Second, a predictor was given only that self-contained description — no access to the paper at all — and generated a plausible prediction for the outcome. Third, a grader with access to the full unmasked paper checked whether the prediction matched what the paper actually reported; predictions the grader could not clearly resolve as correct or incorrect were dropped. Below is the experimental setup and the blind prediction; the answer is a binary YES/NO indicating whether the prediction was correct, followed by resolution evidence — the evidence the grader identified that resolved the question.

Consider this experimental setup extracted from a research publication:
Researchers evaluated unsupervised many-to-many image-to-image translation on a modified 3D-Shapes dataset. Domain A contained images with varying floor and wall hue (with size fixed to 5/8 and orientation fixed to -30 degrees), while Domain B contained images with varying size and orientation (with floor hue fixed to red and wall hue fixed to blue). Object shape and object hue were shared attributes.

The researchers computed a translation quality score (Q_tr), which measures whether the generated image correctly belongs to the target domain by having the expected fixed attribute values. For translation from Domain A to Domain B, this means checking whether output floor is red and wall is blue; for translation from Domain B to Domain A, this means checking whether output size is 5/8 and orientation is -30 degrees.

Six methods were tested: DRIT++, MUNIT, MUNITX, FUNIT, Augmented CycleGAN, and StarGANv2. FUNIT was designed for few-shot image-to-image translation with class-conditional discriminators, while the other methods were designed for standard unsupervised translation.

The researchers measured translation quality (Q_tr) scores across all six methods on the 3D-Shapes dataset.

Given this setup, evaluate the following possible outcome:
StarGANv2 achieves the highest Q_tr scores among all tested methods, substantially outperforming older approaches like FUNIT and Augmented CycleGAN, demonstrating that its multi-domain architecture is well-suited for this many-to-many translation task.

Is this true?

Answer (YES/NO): NO